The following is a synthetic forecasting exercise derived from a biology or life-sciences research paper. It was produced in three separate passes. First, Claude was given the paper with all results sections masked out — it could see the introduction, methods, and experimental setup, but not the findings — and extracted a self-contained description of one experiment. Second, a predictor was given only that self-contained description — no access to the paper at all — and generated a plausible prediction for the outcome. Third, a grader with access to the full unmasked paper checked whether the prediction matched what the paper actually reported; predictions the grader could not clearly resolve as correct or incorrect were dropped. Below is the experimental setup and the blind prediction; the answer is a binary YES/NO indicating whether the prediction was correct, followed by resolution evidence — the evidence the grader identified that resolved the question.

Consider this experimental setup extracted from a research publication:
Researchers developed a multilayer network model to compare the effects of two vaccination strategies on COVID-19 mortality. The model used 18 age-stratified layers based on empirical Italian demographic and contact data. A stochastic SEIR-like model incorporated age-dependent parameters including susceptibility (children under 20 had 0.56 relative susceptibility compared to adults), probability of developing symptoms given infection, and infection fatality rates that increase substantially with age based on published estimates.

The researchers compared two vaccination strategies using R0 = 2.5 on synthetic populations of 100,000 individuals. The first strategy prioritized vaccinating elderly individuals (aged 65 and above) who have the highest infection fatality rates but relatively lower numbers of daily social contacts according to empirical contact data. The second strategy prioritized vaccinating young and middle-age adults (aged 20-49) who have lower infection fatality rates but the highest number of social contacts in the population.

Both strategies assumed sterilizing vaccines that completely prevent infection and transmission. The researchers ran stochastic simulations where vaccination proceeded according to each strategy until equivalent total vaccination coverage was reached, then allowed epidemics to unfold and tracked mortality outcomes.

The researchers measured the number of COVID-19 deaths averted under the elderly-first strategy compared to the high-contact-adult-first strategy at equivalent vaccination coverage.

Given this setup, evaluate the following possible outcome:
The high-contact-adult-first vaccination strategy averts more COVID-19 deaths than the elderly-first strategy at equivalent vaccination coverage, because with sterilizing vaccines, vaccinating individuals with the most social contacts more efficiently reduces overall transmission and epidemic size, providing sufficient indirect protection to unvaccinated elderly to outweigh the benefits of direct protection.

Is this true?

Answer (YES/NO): NO